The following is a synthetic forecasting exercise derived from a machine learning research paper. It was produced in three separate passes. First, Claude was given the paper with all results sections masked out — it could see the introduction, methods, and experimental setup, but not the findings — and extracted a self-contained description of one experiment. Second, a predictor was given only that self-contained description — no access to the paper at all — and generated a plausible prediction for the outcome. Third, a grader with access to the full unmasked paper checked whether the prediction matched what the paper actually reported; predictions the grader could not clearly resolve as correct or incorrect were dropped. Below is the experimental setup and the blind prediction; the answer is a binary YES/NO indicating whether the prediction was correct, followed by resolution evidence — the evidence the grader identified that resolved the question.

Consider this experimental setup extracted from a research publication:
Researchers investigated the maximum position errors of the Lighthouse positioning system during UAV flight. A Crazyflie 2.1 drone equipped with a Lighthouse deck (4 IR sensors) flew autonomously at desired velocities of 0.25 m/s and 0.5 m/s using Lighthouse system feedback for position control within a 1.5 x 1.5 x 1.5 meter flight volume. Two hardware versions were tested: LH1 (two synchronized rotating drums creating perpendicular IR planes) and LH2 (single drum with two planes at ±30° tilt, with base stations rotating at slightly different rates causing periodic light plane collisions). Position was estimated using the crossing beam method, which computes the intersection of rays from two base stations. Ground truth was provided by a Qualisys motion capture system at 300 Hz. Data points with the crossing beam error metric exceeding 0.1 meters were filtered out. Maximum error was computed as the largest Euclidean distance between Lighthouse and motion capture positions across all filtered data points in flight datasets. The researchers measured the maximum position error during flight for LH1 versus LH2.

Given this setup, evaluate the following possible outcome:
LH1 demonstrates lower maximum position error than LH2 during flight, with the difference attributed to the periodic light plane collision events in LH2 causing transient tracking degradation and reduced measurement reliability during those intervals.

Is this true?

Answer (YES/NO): NO